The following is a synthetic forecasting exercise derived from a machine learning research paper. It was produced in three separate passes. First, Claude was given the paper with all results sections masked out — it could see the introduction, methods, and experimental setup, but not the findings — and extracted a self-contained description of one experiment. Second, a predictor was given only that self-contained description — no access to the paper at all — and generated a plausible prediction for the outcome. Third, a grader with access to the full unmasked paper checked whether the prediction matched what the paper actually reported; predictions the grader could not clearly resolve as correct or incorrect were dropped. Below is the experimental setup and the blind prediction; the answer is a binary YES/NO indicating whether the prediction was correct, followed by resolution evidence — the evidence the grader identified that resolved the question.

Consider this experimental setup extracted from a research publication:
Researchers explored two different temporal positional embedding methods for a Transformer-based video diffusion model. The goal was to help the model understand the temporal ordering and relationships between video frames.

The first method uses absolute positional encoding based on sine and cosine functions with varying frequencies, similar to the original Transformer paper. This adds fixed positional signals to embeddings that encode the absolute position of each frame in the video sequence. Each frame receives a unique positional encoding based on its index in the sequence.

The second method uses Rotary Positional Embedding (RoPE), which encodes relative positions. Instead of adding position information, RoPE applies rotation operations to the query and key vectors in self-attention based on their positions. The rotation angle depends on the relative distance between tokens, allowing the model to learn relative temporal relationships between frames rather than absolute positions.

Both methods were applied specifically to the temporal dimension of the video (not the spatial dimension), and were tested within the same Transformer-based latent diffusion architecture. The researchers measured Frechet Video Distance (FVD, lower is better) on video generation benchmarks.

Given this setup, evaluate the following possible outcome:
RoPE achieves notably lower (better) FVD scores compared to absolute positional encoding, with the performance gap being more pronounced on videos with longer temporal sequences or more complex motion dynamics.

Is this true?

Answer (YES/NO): NO